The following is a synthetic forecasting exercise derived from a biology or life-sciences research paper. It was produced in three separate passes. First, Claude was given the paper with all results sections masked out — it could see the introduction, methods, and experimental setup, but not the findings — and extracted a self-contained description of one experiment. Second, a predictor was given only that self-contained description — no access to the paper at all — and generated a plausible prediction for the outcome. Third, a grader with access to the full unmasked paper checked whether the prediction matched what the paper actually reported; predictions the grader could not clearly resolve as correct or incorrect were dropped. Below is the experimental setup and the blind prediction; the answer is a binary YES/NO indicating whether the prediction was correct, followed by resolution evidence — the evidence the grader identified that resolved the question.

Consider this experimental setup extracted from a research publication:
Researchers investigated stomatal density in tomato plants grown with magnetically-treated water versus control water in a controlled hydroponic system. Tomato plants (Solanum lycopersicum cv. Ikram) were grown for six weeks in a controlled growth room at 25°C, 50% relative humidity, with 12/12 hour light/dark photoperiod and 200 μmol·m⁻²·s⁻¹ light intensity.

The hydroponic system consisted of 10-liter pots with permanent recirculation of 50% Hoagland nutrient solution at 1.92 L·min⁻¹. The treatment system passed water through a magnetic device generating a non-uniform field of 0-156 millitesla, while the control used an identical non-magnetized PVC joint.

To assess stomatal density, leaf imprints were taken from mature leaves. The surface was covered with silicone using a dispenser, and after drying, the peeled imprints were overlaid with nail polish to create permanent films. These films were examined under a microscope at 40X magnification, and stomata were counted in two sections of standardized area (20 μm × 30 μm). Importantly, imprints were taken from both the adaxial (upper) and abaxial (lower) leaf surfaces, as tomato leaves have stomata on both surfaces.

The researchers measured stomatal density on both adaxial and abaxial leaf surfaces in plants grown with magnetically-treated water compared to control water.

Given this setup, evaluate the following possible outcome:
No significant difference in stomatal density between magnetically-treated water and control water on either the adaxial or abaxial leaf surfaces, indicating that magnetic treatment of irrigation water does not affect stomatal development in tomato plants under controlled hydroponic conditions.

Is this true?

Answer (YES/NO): YES